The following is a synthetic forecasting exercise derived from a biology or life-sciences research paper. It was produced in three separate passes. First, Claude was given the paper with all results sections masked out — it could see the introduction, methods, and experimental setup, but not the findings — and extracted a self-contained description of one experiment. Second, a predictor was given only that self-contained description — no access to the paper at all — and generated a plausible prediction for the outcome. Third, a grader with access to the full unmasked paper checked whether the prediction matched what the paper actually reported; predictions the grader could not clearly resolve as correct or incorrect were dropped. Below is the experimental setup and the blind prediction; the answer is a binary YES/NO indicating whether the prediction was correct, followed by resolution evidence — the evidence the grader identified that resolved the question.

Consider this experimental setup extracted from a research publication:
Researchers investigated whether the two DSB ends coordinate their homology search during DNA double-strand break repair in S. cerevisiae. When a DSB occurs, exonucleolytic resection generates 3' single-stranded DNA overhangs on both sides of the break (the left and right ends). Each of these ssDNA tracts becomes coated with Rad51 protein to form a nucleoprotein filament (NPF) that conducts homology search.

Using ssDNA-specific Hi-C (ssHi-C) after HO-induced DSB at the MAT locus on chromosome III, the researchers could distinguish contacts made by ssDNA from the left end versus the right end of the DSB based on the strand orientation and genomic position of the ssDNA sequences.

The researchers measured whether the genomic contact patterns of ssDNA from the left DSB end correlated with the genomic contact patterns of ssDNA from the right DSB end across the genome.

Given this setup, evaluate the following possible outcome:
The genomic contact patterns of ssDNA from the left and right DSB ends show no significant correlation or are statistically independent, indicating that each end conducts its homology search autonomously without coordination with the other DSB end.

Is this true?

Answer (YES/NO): NO